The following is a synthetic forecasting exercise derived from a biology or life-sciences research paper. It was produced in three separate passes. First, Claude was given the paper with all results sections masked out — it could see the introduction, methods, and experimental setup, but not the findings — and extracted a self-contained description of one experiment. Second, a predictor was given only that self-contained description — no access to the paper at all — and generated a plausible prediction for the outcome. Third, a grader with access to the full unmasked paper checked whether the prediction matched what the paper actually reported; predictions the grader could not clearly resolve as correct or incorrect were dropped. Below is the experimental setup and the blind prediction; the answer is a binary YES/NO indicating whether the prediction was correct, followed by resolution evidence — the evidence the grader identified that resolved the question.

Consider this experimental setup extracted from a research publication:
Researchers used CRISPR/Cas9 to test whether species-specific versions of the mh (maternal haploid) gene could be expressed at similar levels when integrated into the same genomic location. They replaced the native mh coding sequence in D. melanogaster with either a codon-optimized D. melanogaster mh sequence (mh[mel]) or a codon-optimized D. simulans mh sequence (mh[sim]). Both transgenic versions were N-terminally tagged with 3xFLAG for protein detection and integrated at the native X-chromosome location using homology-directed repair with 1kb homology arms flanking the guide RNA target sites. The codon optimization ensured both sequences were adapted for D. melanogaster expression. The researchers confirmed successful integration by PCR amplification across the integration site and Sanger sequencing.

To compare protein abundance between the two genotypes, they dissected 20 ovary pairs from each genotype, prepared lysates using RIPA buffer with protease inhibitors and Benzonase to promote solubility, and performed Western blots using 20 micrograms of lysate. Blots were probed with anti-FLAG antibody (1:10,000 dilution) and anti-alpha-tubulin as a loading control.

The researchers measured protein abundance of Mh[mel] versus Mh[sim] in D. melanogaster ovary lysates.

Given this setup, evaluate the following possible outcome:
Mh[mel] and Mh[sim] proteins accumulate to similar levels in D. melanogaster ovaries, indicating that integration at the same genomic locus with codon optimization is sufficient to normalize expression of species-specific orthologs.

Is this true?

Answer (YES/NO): YES